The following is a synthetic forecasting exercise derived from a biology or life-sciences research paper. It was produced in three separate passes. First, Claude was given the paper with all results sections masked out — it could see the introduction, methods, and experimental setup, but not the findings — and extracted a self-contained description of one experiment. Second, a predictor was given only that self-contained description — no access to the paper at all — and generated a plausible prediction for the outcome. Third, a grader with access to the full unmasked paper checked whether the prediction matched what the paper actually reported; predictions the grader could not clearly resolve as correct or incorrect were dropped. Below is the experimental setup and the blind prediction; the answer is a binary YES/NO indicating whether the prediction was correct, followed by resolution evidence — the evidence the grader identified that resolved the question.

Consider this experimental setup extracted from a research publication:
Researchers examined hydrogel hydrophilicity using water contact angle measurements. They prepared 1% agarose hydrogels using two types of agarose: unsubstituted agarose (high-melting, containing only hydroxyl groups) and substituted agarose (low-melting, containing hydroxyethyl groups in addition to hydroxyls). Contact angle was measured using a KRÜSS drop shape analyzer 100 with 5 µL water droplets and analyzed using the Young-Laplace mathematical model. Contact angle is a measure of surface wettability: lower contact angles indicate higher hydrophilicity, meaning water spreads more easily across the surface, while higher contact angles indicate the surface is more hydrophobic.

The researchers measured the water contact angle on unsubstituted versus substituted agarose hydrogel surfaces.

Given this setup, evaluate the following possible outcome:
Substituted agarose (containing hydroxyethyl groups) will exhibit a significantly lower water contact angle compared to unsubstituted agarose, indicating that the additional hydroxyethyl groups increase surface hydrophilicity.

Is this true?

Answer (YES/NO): YES